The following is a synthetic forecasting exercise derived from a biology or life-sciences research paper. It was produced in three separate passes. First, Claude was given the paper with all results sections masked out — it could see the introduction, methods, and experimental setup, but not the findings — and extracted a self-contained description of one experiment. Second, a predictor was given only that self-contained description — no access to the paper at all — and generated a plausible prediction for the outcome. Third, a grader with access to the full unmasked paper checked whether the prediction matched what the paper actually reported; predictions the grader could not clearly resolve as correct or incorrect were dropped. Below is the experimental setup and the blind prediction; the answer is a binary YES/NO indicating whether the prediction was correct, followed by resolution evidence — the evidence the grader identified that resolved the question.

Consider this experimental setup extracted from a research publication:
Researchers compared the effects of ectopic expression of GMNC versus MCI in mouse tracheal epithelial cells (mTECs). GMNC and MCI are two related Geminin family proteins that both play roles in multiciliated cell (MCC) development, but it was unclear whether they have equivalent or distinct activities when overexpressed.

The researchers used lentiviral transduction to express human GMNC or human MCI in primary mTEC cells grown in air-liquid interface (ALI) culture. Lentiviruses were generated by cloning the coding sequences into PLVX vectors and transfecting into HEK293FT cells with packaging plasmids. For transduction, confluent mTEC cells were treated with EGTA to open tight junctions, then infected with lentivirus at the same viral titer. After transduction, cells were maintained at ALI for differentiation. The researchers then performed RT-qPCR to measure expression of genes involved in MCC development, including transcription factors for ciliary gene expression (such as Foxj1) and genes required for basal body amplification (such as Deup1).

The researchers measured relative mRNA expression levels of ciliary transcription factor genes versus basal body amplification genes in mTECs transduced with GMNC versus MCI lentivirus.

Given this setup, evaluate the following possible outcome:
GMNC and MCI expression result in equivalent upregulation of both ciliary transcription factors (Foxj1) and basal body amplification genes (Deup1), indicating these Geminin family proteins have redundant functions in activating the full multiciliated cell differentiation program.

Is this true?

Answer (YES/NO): NO